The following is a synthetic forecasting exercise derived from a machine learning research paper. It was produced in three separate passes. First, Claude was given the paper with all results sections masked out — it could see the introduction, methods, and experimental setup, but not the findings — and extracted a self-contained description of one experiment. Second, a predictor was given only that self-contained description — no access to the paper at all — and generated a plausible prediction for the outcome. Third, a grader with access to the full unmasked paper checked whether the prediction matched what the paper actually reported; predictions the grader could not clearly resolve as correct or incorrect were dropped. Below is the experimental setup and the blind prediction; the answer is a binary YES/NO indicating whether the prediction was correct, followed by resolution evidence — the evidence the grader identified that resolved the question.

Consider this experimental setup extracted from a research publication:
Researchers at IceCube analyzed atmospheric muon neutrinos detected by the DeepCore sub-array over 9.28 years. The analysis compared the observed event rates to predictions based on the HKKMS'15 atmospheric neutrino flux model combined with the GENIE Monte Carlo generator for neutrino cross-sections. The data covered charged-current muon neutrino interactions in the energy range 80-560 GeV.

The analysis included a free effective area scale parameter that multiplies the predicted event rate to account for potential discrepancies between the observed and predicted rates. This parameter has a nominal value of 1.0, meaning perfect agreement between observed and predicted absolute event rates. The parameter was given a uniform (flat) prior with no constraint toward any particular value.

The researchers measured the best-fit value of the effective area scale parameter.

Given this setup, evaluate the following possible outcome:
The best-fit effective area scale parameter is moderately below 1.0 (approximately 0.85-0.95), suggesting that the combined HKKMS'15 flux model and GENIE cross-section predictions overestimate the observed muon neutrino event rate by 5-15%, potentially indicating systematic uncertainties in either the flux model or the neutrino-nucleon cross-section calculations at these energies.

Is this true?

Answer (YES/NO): NO